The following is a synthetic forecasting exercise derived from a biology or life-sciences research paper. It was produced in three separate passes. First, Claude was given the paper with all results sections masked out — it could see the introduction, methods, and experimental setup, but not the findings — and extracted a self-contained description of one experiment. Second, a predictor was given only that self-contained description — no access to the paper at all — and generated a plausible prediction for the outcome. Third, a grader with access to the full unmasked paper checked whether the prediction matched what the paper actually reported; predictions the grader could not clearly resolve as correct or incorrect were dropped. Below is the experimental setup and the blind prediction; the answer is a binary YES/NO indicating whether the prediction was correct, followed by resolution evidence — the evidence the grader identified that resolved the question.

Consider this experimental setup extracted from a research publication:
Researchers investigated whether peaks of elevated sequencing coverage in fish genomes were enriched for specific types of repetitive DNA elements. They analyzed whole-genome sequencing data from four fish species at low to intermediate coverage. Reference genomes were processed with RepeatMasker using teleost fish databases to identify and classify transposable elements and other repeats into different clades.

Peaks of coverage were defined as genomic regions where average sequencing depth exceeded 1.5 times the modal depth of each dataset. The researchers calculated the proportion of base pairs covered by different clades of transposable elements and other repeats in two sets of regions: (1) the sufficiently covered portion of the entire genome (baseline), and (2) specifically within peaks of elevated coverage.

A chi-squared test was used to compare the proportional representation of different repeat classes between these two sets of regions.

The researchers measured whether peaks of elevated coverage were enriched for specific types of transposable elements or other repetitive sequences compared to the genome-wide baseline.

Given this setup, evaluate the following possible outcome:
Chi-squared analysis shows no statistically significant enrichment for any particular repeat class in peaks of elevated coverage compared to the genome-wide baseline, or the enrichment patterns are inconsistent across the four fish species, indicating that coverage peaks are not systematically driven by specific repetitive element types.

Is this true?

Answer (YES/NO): NO